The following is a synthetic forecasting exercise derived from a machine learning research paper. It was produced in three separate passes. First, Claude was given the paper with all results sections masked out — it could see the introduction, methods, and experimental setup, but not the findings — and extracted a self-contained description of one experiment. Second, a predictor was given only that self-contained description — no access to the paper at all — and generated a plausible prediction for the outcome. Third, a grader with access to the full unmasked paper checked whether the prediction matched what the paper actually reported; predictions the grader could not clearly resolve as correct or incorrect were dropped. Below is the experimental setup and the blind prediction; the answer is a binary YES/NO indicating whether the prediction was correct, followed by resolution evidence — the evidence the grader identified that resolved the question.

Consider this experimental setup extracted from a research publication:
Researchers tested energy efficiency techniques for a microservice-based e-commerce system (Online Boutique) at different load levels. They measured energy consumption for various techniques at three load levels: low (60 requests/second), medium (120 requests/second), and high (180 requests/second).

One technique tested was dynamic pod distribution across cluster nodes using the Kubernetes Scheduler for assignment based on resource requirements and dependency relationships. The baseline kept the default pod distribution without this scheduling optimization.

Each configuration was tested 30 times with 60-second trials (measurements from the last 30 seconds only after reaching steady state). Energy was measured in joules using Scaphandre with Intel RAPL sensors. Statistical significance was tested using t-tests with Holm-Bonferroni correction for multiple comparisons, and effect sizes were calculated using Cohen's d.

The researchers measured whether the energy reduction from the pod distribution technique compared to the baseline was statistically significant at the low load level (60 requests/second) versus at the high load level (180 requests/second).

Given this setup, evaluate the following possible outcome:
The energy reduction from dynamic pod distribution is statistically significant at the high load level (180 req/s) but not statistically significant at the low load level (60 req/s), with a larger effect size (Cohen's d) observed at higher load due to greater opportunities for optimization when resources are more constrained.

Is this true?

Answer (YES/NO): YES